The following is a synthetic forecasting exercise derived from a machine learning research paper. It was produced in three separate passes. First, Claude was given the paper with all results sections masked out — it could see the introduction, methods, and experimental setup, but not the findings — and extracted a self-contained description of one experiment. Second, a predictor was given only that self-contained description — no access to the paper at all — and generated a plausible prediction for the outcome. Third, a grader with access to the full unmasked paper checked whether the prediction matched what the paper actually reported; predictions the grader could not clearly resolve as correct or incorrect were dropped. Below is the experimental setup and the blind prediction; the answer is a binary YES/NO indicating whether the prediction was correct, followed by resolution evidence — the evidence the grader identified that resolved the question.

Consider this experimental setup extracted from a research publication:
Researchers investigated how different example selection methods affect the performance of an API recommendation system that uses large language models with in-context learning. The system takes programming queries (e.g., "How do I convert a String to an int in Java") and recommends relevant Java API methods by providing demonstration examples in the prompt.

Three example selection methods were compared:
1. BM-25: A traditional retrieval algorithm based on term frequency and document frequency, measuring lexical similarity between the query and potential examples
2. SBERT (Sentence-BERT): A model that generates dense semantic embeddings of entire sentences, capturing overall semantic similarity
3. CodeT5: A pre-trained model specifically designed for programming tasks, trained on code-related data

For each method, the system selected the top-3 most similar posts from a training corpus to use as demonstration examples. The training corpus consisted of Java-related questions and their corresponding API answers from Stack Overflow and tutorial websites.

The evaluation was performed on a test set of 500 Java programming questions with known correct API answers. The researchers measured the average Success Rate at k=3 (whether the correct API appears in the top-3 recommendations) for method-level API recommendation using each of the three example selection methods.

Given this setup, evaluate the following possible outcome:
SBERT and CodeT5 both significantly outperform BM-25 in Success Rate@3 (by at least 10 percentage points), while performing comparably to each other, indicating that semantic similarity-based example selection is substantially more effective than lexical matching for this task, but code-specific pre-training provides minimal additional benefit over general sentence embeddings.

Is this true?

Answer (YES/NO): NO